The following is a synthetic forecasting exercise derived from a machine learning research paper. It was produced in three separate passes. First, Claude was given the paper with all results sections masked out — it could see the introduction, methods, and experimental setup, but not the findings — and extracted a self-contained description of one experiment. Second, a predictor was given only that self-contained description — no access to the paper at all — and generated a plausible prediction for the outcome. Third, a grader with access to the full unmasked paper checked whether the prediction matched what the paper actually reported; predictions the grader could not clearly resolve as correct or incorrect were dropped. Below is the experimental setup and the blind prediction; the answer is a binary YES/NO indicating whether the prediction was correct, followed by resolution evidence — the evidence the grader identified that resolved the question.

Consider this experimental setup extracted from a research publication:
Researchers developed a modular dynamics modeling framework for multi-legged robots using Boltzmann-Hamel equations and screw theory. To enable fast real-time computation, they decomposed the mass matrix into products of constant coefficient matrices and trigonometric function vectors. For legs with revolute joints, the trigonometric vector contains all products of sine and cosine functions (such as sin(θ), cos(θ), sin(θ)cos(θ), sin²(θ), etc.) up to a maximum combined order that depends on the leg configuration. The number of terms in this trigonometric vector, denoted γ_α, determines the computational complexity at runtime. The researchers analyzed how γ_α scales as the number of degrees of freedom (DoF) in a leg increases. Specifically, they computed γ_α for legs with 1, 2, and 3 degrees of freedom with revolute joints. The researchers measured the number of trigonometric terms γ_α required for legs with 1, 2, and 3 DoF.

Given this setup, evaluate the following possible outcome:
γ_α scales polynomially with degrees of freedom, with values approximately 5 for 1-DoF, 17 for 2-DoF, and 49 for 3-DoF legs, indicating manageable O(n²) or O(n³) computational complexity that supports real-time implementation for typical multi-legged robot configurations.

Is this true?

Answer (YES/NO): NO